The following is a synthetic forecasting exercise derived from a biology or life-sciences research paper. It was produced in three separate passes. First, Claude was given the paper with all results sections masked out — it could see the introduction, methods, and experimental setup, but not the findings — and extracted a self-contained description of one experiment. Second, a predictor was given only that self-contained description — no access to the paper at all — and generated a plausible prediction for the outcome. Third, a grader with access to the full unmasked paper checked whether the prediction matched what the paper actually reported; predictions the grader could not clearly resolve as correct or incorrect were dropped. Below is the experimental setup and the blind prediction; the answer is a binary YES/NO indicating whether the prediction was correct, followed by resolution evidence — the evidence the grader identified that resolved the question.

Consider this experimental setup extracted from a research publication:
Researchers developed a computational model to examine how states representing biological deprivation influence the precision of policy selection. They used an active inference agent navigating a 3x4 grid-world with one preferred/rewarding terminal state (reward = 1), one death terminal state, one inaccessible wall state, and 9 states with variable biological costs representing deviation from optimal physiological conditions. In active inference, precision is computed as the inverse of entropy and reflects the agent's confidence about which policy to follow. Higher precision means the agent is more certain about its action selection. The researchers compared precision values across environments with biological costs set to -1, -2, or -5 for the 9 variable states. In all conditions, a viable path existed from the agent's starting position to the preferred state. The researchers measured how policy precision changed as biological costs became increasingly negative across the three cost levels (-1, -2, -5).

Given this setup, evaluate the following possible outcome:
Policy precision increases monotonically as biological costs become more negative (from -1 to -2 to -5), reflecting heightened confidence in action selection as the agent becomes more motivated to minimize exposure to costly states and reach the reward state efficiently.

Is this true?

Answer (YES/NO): YES